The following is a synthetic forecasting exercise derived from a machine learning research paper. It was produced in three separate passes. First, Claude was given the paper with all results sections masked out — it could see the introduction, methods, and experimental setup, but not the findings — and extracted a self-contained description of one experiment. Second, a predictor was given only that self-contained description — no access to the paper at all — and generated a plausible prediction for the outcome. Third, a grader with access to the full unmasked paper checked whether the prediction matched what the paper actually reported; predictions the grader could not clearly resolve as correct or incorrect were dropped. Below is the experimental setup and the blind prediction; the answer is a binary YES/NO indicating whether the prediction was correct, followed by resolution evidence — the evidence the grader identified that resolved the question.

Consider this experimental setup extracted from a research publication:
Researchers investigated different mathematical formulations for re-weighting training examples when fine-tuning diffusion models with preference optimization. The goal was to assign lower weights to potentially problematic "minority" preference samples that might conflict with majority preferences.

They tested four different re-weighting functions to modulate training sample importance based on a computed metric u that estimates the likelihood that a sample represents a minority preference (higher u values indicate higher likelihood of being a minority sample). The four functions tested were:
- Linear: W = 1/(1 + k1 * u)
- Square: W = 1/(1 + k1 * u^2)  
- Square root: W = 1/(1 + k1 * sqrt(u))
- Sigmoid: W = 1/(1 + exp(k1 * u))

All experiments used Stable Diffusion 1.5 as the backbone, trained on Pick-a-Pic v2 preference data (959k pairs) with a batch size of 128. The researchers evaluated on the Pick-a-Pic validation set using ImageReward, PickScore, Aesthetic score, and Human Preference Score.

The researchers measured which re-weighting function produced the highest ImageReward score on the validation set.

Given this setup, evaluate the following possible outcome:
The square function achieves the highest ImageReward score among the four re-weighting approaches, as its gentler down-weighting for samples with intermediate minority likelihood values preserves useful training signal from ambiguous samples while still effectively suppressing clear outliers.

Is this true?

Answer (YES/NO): NO